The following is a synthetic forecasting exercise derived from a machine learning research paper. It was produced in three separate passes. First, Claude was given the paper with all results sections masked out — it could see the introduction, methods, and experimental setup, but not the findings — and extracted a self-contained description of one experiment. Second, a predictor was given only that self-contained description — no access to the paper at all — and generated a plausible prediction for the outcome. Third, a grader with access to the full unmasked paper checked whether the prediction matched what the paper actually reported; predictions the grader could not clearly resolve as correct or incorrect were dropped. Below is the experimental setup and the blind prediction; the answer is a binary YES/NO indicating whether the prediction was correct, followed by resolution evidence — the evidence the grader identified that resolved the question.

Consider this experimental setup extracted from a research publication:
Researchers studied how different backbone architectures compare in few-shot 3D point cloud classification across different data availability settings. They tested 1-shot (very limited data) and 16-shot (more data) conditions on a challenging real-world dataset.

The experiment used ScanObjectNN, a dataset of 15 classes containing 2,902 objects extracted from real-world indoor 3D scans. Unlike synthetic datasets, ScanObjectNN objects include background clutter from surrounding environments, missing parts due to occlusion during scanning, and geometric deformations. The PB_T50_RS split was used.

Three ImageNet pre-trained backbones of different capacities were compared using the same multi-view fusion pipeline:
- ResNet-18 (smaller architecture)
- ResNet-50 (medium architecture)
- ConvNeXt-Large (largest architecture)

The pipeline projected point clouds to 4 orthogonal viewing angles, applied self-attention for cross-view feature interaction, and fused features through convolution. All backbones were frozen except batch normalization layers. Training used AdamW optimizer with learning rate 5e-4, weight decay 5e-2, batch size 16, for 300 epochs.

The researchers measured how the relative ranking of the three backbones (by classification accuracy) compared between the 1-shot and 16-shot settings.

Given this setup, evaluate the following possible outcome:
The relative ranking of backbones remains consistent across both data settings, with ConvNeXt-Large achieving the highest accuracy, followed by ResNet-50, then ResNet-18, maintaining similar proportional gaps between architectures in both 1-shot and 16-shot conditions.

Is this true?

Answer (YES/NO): NO